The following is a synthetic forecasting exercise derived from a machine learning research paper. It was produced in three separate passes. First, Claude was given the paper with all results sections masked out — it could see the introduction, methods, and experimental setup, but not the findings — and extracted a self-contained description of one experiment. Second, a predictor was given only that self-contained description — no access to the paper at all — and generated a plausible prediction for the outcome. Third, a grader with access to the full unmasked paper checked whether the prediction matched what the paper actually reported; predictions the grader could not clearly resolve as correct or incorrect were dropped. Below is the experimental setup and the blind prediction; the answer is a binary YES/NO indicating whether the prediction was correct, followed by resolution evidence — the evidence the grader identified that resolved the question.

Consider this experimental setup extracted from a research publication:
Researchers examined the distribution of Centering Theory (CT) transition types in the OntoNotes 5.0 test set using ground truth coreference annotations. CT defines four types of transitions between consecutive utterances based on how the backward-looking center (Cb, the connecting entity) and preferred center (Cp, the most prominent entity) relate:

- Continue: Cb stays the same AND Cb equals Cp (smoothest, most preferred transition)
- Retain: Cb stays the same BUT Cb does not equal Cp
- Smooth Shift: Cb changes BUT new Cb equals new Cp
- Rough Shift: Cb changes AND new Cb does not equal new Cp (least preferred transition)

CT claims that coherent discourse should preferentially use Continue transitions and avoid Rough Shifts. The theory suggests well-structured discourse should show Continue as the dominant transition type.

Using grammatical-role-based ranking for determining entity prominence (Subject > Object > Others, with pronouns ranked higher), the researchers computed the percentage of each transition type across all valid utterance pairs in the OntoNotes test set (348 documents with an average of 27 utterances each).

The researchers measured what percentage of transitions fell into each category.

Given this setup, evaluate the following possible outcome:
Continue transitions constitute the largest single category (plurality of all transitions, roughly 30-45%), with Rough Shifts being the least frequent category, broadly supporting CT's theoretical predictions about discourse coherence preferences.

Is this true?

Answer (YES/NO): NO